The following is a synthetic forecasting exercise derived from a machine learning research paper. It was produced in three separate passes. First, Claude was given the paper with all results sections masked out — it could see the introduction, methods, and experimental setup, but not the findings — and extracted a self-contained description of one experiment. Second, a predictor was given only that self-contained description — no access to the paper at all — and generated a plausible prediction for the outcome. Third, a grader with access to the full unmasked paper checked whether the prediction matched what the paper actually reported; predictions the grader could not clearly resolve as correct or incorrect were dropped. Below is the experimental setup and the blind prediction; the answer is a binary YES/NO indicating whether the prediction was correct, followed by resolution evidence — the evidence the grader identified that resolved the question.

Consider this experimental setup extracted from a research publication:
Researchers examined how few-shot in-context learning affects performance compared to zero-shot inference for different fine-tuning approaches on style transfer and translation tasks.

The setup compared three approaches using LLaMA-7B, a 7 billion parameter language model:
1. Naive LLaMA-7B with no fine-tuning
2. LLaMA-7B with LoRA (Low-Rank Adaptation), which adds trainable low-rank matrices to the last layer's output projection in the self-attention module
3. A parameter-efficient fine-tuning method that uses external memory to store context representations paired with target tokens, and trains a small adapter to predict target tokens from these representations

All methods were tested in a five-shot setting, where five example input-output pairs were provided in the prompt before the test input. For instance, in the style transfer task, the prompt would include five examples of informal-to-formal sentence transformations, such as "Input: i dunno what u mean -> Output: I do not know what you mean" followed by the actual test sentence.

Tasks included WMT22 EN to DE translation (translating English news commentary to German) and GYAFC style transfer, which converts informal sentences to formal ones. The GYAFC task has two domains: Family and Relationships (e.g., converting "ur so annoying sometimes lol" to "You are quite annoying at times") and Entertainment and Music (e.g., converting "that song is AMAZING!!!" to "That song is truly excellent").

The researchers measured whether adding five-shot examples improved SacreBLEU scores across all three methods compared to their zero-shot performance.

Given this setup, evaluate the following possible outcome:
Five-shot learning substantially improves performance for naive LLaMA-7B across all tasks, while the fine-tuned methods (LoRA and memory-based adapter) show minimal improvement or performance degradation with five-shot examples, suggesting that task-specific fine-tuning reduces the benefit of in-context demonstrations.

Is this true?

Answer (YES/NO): NO